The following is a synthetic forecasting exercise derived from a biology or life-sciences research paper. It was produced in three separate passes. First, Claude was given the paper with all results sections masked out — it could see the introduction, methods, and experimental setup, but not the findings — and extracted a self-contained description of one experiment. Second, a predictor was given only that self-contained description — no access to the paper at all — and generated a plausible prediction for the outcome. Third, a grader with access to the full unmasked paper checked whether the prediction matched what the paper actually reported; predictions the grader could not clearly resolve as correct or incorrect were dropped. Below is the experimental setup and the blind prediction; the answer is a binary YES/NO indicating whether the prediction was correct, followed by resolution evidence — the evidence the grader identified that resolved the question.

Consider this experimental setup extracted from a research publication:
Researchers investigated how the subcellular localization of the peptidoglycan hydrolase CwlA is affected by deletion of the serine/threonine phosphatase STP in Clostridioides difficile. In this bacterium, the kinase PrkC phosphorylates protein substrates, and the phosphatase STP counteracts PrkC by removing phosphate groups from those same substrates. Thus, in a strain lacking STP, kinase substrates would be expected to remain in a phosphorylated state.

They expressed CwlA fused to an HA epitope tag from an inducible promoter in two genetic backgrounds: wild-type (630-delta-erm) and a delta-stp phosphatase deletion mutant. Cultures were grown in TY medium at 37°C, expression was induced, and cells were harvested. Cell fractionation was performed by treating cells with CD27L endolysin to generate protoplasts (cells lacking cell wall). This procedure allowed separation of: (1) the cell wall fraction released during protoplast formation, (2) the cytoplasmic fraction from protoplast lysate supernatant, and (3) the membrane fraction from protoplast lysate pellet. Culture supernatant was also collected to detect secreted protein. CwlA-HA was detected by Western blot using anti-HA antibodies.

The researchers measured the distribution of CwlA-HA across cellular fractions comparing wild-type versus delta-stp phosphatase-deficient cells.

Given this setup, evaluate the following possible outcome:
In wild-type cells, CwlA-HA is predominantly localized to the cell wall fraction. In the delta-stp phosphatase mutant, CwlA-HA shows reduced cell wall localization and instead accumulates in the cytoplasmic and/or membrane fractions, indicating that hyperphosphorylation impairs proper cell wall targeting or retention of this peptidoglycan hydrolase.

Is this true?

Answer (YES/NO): NO